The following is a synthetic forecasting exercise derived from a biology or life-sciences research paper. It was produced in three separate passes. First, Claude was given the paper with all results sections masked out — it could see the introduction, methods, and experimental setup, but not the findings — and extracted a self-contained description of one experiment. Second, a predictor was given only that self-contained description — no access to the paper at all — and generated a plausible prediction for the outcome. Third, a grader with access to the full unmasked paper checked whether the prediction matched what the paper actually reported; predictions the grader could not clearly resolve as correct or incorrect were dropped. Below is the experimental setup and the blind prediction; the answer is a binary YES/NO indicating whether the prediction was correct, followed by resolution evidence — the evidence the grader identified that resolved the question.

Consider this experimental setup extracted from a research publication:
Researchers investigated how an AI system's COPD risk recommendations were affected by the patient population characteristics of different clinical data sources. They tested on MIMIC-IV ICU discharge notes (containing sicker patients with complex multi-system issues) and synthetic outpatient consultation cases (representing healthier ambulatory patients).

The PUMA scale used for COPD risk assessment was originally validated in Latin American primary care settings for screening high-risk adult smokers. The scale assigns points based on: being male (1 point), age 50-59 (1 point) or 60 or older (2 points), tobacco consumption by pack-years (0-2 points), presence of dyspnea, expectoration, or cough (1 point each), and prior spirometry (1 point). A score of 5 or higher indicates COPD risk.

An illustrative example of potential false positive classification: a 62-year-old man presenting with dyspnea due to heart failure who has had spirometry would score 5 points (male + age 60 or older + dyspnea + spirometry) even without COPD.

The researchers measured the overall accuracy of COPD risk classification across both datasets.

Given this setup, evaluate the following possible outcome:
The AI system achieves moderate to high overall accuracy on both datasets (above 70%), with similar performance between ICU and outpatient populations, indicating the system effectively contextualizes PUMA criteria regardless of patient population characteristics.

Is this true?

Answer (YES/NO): NO